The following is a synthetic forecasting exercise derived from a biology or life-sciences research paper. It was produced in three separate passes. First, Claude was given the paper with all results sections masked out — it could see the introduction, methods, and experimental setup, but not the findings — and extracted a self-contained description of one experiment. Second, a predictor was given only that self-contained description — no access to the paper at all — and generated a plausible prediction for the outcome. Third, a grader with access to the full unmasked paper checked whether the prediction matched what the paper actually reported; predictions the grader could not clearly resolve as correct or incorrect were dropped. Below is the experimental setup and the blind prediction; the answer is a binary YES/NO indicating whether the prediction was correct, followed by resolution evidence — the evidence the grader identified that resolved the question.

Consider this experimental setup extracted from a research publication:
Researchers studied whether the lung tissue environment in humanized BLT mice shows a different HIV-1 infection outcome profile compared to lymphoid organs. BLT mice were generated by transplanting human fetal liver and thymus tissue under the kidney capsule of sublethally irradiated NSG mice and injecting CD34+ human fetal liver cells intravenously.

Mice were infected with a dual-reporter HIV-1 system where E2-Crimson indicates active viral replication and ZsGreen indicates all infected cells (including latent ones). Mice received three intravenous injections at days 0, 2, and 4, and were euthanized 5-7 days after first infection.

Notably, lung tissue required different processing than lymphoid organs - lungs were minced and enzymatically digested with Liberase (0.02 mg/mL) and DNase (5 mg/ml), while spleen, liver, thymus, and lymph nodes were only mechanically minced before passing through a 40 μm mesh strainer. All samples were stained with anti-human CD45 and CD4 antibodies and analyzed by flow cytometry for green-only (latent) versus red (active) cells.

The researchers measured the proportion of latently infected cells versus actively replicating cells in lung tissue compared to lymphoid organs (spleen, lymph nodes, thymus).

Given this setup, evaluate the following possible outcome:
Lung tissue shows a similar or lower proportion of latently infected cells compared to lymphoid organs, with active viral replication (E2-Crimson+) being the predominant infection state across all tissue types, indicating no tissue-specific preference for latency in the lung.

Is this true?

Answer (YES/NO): NO